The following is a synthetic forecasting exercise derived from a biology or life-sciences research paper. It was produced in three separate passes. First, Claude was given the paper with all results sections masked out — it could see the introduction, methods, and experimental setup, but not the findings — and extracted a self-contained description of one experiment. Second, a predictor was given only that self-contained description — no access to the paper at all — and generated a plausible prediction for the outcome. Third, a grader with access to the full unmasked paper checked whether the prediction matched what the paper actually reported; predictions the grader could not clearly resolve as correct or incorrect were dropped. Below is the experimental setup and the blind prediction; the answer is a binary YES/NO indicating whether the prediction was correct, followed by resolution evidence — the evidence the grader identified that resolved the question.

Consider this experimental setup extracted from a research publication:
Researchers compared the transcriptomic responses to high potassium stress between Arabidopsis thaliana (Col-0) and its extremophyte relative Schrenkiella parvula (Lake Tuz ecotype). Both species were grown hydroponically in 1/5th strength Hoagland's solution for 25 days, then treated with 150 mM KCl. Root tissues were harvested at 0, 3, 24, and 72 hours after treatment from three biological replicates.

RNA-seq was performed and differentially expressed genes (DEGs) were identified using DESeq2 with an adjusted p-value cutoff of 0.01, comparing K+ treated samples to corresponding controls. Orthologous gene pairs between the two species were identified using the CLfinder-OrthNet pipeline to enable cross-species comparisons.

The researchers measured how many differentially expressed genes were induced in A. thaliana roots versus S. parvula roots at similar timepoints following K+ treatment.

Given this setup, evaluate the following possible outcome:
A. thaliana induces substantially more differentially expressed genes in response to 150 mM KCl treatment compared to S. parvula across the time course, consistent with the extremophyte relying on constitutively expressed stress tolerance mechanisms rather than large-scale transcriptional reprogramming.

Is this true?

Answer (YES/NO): YES